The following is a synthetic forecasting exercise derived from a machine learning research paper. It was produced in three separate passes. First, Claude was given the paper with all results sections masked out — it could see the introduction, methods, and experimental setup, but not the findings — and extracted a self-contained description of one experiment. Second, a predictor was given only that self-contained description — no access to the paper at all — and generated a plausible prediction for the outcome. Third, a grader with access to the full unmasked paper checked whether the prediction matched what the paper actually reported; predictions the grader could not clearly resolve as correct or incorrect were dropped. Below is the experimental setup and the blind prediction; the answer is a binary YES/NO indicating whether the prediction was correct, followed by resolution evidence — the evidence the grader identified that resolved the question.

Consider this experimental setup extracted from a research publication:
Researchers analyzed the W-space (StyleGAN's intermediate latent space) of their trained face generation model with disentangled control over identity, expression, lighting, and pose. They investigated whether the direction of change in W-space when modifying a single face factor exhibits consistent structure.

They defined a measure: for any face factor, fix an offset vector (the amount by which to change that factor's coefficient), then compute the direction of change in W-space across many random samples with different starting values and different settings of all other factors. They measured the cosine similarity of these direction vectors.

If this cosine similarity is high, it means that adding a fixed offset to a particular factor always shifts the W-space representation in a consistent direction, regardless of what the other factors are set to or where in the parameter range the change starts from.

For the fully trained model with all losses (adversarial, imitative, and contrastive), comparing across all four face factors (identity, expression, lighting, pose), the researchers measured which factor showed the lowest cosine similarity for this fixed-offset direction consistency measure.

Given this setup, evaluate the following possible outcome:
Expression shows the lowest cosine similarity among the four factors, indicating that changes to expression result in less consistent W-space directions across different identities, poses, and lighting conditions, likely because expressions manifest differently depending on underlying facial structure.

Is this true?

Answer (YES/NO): YES